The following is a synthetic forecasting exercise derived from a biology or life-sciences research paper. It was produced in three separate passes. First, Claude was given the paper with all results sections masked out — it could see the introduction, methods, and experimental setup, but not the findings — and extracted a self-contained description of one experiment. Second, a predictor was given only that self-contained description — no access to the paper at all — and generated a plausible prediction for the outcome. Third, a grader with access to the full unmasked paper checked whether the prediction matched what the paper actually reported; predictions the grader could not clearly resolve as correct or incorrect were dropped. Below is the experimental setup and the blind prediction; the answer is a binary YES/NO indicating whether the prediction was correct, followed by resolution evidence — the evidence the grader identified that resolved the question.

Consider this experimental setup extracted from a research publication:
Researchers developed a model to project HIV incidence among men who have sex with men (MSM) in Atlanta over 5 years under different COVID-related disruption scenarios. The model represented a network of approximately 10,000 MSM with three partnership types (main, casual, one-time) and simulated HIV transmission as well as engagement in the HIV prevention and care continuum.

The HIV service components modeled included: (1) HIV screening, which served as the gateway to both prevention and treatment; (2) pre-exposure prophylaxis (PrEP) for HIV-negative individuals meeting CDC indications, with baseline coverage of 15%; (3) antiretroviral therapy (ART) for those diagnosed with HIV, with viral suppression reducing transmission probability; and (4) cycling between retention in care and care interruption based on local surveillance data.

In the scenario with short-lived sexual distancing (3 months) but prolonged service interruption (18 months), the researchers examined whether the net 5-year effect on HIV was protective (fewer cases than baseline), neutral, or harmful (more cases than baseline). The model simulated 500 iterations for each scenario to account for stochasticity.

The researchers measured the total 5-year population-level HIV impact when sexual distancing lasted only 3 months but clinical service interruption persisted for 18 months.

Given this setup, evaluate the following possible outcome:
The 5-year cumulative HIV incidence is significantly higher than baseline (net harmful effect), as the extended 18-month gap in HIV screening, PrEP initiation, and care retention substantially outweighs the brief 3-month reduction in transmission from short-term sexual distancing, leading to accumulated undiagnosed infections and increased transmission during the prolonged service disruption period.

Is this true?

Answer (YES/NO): YES